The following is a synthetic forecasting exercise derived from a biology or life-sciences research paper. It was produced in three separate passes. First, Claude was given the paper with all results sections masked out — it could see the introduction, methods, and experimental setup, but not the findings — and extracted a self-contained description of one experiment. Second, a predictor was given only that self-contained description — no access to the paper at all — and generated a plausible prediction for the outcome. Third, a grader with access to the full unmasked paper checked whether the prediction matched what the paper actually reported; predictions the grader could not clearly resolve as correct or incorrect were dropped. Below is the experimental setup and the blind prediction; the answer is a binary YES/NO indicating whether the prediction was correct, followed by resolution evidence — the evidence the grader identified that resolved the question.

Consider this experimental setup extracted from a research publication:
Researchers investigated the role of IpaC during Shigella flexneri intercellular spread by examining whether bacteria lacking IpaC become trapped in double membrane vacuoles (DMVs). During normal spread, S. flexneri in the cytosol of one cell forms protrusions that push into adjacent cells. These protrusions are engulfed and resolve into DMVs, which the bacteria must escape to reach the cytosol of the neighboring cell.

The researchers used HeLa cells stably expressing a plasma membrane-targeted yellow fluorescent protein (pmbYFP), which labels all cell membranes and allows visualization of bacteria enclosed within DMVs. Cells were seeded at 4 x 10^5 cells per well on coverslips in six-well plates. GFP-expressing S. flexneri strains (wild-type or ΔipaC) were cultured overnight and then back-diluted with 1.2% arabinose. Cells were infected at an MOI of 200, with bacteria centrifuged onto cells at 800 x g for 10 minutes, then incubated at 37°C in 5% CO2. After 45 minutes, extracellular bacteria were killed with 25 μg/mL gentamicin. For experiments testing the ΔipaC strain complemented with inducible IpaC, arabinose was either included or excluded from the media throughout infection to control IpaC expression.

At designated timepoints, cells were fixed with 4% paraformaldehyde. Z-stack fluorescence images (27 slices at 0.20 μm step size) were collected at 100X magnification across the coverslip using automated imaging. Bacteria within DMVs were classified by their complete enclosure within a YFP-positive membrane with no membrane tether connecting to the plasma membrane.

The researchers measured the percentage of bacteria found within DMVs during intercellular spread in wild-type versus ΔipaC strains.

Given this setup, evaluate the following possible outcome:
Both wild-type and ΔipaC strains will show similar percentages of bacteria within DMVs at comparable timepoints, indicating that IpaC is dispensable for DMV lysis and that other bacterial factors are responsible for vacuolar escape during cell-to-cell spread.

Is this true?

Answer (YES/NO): NO